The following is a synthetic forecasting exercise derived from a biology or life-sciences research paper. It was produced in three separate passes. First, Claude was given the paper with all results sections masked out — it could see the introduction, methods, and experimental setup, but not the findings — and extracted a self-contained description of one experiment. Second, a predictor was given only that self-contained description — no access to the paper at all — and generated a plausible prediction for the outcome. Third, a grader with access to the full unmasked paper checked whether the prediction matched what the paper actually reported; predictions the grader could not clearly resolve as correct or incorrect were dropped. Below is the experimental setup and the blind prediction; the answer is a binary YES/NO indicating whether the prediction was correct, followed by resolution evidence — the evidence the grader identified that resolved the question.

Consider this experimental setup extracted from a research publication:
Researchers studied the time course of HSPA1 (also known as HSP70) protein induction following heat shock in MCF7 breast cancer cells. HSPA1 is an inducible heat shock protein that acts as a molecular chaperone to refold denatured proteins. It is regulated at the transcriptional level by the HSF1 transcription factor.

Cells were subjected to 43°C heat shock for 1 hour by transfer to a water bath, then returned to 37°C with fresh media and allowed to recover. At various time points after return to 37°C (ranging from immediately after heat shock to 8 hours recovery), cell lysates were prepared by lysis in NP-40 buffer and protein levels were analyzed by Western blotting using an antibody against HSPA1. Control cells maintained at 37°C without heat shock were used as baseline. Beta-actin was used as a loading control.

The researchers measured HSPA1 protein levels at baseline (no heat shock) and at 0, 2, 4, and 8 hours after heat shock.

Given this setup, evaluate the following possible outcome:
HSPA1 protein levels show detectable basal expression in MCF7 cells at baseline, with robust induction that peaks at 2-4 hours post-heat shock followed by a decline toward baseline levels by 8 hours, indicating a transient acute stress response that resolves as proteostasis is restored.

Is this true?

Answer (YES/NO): NO